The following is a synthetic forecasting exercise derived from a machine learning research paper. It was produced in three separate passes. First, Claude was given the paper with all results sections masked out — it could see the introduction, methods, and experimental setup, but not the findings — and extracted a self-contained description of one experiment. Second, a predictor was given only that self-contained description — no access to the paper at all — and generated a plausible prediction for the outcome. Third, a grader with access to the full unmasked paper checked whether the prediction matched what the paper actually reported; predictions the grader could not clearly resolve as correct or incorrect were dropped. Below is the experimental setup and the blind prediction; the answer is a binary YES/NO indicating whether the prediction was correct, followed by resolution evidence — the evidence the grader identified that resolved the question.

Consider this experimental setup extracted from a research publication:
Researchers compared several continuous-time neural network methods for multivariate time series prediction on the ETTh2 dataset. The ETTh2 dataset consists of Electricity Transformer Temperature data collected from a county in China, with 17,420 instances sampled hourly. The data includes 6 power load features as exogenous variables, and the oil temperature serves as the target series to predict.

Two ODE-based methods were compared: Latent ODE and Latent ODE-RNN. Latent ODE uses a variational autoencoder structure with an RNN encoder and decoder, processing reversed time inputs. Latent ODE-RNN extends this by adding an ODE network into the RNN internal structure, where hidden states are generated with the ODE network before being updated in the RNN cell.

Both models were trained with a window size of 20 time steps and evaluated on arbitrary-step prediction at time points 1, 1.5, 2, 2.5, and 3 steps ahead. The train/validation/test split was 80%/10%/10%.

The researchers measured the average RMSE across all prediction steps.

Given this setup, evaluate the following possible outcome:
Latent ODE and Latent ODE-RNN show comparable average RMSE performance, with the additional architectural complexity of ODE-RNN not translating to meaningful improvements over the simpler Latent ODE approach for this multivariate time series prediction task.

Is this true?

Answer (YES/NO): NO